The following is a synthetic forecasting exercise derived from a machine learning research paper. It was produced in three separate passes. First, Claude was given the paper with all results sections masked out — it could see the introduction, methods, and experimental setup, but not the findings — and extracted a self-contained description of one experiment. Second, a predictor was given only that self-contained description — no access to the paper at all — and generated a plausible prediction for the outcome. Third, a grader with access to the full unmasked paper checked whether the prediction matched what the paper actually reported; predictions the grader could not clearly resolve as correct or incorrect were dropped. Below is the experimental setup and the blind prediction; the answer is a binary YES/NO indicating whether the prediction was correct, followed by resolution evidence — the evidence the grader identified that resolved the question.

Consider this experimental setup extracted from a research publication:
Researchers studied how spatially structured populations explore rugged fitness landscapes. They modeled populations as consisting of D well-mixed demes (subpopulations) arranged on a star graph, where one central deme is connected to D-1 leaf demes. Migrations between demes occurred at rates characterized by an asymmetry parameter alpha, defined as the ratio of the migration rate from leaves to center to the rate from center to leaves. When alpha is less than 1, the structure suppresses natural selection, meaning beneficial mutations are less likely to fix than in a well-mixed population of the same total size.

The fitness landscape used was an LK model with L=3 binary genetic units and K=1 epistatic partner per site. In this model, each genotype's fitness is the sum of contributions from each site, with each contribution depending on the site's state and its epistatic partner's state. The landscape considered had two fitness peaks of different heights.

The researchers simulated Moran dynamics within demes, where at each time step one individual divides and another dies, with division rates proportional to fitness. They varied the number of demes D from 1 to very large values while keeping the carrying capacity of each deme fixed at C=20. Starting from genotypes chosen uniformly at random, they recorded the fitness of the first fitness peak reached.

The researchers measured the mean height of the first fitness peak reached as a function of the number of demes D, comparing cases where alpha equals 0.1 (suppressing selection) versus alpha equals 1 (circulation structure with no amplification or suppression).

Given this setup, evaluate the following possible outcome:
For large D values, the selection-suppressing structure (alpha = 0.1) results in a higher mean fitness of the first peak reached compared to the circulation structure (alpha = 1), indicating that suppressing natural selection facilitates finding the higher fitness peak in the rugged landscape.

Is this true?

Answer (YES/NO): YES